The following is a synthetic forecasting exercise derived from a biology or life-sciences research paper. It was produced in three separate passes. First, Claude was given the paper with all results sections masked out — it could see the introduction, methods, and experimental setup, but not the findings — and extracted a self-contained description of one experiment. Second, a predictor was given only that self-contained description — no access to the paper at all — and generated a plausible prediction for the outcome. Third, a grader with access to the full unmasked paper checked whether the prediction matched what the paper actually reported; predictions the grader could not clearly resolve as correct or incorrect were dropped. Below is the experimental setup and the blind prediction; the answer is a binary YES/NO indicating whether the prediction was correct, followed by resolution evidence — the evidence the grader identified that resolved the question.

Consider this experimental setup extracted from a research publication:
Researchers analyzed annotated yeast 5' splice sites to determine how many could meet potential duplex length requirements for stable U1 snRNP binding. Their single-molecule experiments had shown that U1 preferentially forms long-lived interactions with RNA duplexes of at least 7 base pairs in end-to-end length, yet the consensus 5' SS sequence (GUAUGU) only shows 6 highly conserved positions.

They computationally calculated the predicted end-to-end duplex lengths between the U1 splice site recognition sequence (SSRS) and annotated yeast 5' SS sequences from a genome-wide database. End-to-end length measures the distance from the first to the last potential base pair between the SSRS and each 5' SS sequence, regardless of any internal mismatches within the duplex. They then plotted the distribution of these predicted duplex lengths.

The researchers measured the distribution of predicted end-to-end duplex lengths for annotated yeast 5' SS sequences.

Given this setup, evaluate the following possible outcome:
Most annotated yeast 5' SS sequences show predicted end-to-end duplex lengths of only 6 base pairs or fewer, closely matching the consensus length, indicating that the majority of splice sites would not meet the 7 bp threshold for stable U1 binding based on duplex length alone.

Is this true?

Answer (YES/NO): NO